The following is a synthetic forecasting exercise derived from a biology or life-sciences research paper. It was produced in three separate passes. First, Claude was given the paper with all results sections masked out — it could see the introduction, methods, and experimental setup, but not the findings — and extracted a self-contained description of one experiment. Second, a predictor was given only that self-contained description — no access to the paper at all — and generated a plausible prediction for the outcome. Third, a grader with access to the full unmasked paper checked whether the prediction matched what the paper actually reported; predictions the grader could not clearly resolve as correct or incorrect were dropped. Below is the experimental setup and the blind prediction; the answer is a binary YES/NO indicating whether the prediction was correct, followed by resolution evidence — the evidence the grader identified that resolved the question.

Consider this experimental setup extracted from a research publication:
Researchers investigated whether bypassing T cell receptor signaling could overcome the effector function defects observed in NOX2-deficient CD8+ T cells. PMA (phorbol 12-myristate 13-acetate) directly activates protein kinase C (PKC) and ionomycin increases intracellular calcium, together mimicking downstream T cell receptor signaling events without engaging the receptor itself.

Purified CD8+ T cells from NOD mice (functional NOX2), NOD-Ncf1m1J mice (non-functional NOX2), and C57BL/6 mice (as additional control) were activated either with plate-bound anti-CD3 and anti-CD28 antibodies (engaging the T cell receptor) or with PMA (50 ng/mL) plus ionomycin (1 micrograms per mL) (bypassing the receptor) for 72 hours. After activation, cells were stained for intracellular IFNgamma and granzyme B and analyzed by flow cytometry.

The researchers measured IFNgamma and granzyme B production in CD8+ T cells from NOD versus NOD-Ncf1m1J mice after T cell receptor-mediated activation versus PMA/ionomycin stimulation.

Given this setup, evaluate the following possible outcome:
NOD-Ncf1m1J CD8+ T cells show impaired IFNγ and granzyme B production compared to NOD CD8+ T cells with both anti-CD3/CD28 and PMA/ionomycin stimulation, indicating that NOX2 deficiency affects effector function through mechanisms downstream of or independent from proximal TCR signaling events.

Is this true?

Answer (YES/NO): NO